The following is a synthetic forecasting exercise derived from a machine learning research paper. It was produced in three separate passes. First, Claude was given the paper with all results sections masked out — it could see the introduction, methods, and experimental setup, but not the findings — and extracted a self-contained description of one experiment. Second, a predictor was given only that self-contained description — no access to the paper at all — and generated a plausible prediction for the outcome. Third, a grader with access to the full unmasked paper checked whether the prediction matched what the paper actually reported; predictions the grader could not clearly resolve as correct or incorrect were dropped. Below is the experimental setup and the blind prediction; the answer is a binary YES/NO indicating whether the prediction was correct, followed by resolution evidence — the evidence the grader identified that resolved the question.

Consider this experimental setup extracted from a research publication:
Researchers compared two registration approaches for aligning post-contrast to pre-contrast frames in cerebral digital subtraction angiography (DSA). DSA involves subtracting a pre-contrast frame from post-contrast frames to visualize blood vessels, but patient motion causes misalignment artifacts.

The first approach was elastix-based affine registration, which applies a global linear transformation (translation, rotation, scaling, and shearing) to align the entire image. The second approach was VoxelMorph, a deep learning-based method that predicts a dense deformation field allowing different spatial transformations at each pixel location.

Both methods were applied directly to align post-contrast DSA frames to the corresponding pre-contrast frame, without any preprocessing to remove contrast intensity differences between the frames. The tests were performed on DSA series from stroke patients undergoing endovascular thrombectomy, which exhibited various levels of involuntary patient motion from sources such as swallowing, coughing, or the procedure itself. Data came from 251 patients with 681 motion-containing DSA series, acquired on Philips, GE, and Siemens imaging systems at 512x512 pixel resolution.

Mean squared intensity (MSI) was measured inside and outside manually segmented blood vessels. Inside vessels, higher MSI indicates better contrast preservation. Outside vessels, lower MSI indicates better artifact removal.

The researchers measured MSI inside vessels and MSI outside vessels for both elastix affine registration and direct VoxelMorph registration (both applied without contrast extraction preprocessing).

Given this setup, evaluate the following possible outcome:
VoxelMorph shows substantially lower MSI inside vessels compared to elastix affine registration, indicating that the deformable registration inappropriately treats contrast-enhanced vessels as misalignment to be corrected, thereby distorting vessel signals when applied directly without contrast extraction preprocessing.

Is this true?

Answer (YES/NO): YES